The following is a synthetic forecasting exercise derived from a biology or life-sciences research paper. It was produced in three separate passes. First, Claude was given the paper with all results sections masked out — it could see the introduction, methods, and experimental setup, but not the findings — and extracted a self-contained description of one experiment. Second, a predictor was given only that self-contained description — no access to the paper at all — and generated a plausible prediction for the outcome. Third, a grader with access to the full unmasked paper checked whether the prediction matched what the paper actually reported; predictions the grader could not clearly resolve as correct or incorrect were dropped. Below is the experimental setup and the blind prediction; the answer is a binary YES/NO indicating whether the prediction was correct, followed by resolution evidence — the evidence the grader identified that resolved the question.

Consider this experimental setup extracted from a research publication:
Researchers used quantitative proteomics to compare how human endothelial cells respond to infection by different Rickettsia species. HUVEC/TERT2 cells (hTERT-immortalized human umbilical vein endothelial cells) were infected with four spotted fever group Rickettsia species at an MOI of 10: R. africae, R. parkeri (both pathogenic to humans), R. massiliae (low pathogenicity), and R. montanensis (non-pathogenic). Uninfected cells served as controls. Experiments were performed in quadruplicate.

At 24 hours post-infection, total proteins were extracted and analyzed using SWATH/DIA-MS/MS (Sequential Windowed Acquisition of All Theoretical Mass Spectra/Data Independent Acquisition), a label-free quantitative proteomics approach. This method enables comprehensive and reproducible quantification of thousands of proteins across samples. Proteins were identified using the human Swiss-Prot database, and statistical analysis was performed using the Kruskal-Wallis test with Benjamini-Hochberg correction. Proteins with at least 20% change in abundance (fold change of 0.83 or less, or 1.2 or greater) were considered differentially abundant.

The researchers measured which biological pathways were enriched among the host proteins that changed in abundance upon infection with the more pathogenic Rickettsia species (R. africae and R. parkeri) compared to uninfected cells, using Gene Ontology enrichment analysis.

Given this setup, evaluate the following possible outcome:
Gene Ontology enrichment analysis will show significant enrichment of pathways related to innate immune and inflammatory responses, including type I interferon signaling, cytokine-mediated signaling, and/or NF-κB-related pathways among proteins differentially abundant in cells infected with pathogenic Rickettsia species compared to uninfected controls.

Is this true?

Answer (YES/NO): YES